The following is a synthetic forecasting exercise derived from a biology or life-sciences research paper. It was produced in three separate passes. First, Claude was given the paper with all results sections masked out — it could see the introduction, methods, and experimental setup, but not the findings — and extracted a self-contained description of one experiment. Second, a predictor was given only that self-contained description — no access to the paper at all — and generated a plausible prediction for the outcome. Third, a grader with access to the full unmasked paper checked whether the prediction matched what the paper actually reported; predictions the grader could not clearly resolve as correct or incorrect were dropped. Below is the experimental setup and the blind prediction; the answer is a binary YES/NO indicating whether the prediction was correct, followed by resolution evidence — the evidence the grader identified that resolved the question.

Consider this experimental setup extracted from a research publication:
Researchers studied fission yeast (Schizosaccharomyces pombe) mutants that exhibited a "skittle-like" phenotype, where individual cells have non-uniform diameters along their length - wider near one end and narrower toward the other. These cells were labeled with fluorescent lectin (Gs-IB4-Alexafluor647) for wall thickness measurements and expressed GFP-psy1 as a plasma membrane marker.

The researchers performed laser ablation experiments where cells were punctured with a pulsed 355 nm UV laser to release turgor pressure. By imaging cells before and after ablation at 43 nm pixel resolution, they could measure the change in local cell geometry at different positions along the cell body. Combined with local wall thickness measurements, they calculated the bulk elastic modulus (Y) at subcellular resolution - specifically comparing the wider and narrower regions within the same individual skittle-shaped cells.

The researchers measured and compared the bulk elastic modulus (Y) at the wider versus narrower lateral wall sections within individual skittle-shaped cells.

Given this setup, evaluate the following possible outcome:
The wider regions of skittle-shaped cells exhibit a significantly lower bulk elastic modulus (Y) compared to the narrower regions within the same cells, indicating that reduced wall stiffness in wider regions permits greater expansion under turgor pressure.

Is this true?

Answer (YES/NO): NO